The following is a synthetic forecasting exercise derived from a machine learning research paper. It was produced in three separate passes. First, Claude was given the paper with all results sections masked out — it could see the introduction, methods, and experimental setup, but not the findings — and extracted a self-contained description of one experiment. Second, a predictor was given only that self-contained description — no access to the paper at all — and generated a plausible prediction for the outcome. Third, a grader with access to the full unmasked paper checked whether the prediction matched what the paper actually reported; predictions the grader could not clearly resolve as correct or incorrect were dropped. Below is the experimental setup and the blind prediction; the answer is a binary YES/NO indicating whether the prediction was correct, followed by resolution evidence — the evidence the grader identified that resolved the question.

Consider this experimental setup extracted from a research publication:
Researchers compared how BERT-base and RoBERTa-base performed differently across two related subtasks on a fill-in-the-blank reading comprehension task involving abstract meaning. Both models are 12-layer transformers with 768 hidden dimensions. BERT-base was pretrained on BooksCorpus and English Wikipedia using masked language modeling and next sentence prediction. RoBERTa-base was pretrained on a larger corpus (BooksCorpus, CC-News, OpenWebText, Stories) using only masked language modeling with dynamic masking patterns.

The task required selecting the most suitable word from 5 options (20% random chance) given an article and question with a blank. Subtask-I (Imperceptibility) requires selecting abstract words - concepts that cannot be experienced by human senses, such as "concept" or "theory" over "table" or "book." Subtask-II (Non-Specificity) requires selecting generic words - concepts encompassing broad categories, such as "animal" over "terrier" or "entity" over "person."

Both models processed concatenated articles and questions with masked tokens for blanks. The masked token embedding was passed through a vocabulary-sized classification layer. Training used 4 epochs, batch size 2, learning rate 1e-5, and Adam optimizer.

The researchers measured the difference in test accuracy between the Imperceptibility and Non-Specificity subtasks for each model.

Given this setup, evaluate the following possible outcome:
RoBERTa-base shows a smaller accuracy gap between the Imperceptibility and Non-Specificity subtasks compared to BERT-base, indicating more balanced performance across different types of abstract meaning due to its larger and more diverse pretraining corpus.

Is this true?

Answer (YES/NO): NO